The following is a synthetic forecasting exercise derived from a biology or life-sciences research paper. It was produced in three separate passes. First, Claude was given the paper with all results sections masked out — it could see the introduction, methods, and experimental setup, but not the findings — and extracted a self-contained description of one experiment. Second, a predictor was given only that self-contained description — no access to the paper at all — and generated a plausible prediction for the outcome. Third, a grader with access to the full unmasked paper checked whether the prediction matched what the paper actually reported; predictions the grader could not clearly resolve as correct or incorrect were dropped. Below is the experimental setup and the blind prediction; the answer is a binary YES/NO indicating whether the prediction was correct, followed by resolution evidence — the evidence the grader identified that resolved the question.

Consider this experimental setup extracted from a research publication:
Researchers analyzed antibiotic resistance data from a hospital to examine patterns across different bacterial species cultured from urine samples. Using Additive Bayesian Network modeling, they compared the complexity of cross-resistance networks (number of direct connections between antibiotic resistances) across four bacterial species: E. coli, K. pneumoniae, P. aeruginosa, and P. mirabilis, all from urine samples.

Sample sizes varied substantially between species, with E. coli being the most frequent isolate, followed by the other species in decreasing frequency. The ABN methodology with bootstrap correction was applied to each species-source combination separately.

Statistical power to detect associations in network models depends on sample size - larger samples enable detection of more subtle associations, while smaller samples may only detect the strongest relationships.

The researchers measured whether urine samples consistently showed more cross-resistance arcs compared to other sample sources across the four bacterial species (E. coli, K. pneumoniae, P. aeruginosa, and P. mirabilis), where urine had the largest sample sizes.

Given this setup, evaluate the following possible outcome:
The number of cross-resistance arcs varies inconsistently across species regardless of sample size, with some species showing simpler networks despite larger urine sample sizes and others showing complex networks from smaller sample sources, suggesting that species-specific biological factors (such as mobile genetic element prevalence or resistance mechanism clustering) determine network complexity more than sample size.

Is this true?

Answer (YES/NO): NO